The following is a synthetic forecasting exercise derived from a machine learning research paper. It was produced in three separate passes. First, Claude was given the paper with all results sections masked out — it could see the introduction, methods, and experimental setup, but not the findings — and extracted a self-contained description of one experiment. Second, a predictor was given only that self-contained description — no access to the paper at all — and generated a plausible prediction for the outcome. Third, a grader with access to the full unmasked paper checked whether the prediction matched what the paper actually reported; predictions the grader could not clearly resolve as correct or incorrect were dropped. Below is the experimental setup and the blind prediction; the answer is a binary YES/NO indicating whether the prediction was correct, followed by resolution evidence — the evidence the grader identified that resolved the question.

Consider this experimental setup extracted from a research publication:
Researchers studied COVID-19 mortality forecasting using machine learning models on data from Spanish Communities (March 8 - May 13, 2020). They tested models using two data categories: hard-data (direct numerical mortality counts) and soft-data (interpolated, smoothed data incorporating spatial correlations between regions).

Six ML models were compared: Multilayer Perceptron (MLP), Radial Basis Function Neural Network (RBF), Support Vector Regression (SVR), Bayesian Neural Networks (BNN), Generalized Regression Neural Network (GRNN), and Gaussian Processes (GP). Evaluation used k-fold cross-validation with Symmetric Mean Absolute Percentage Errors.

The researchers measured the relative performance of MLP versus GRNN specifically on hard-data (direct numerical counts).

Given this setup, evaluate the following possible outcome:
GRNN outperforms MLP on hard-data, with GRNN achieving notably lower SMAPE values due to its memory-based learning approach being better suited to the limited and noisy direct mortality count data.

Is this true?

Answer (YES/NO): NO